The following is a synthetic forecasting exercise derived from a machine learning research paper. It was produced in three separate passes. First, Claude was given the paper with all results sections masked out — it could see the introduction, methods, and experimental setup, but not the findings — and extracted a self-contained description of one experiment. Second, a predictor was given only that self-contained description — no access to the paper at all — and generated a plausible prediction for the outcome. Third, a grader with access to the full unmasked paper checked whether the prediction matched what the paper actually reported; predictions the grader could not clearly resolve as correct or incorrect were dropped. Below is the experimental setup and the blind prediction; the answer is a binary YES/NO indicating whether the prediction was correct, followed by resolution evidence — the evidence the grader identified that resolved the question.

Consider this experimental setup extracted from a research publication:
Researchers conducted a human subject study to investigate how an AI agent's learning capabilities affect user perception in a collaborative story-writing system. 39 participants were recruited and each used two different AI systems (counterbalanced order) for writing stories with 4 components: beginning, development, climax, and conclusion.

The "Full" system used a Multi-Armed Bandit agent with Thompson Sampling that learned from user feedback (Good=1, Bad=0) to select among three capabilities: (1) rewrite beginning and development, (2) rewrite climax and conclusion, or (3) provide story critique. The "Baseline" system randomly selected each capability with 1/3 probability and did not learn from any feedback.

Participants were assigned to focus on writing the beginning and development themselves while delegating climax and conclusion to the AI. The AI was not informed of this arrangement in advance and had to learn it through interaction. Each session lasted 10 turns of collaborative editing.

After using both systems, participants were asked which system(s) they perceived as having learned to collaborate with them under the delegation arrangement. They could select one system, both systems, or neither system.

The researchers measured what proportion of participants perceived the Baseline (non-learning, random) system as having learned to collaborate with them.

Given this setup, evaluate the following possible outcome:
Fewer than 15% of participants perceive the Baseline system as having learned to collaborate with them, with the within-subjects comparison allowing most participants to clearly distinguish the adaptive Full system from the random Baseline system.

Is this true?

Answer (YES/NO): NO